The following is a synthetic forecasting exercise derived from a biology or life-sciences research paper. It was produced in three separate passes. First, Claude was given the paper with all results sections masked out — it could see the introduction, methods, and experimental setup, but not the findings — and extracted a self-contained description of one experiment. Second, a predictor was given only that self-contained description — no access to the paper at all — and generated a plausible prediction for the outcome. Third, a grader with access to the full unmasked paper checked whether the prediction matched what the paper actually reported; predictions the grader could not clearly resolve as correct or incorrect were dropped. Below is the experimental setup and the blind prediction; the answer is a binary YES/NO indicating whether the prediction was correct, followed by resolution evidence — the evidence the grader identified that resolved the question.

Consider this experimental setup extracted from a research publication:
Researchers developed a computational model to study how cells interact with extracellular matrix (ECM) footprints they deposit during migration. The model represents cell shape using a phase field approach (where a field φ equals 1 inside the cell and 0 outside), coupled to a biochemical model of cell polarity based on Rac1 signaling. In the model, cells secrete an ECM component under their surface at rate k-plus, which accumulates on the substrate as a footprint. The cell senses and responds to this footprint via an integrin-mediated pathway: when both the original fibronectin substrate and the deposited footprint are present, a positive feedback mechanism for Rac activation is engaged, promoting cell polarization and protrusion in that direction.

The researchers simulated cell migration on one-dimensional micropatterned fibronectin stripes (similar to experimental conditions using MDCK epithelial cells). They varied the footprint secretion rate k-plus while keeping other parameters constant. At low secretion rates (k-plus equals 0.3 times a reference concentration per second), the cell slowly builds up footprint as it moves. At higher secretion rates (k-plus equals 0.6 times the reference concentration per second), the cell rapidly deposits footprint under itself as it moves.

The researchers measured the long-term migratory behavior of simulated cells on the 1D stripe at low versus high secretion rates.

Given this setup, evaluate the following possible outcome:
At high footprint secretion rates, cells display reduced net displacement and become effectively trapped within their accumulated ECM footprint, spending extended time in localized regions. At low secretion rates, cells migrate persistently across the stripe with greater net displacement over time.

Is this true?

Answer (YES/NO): NO